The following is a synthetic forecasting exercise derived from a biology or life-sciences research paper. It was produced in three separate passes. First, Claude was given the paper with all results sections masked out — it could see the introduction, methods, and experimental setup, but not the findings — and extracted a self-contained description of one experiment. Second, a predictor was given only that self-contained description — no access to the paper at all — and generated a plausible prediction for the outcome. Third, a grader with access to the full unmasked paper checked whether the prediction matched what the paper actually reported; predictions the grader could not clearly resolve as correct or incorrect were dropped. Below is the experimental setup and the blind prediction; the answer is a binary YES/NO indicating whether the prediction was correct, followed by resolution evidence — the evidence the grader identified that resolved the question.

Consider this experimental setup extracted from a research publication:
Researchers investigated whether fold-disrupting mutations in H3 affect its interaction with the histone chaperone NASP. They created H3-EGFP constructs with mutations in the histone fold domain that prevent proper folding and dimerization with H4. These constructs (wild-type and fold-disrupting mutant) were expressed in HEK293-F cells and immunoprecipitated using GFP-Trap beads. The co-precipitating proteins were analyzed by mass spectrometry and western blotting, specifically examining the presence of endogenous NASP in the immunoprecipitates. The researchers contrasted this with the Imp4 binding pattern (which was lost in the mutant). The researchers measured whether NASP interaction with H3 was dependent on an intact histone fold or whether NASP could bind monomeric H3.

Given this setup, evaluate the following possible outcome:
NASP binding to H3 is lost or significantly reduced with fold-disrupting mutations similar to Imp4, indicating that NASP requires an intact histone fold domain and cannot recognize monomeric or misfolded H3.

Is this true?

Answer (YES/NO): NO